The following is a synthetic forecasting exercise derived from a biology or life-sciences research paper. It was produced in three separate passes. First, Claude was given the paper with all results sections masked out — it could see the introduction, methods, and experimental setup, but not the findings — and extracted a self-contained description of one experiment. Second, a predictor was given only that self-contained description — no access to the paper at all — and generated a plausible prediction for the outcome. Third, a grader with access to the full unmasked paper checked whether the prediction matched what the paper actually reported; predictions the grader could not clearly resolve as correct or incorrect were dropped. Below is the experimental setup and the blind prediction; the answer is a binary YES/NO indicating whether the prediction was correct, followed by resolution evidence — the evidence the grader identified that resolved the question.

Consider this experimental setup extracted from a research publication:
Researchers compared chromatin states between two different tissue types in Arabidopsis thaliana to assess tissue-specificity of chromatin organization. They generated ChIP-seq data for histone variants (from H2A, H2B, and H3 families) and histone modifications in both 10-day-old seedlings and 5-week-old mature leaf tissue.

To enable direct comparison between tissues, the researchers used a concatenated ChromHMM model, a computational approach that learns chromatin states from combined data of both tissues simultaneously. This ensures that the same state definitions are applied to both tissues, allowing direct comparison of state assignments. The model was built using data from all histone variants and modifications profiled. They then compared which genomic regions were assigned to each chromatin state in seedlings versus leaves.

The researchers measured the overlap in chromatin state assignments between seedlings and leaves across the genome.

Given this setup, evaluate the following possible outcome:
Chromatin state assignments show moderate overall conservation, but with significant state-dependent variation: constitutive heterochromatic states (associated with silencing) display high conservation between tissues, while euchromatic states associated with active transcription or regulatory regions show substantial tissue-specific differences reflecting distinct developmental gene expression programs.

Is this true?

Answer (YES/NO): NO